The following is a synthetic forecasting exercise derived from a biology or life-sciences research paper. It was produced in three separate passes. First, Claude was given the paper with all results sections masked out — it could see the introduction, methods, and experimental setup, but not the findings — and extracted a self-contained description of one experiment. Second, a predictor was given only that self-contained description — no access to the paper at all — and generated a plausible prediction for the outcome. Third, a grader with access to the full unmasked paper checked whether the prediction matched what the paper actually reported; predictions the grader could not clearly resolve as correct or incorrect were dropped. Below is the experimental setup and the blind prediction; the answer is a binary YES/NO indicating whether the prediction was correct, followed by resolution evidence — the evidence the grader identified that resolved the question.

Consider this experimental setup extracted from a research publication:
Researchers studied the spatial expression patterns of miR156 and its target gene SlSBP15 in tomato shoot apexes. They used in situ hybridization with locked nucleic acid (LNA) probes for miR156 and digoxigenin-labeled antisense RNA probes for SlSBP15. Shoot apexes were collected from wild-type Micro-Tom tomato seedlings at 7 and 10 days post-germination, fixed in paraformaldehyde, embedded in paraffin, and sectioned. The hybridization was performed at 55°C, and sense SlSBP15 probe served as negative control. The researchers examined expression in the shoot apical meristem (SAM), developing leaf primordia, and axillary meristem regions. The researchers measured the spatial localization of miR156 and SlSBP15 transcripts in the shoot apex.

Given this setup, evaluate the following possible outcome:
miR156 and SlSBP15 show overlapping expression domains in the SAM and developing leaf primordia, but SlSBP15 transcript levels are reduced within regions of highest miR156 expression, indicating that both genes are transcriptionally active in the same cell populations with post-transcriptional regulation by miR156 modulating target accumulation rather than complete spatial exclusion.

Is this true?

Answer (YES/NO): NO